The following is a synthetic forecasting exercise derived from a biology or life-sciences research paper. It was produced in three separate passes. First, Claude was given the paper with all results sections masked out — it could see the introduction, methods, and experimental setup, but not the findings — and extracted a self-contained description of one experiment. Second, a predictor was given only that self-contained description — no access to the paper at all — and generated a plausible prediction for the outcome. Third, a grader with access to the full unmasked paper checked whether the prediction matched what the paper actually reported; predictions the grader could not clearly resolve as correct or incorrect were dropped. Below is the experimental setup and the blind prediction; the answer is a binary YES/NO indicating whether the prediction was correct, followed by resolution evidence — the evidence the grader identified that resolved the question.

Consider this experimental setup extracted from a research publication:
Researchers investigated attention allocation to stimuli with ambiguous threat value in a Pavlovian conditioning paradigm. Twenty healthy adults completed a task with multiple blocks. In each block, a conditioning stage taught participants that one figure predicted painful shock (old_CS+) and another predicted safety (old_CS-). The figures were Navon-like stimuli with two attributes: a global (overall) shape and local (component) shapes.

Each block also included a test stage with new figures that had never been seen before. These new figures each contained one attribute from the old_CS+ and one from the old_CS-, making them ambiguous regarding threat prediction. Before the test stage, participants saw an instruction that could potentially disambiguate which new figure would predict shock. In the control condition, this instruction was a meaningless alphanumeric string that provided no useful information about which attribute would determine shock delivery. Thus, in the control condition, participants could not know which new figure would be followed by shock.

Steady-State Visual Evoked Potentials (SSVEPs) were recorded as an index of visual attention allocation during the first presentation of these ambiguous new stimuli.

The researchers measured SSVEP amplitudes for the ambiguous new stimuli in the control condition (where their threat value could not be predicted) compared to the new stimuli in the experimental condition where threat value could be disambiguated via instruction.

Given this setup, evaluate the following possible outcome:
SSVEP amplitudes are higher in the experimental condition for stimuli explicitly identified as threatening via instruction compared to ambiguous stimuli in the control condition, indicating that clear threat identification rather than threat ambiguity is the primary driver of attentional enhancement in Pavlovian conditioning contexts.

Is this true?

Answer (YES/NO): NO